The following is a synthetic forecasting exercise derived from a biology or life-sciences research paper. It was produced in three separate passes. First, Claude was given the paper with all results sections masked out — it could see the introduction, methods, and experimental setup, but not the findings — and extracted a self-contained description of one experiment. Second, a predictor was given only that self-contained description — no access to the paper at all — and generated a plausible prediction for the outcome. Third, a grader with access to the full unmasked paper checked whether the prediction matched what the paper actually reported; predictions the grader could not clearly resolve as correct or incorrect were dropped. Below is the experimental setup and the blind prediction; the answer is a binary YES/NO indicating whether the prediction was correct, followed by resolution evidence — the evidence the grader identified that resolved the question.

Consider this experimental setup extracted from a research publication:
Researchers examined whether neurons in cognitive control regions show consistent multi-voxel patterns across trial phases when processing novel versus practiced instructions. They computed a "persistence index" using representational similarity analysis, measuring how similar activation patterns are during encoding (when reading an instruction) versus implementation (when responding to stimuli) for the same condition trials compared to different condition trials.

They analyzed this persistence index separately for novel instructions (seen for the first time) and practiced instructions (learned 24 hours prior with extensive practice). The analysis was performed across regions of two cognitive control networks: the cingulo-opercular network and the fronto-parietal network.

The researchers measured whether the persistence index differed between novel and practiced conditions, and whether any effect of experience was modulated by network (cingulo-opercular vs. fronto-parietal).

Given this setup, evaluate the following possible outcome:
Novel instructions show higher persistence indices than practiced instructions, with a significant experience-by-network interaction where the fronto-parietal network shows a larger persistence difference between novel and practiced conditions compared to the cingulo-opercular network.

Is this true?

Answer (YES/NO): NO